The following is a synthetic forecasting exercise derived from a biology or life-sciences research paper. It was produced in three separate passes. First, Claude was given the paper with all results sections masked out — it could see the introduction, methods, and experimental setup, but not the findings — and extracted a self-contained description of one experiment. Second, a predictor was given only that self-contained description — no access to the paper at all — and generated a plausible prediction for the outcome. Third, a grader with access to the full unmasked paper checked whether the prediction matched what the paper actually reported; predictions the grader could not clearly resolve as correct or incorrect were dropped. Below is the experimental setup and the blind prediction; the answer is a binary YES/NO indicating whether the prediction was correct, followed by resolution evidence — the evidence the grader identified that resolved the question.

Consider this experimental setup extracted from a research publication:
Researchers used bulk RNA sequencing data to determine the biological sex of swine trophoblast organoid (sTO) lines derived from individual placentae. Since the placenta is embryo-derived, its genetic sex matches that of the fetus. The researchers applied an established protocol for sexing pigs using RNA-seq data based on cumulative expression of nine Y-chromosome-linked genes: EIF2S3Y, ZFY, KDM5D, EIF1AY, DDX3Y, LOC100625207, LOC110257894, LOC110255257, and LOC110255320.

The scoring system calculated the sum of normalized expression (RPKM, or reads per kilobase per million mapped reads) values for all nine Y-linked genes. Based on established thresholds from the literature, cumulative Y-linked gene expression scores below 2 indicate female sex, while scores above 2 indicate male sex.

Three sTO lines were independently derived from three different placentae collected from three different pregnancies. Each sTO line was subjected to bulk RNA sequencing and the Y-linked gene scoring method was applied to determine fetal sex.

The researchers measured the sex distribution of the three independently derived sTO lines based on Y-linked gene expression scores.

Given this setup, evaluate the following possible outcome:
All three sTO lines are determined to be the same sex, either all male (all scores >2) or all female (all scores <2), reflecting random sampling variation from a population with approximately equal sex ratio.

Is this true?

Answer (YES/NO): NO